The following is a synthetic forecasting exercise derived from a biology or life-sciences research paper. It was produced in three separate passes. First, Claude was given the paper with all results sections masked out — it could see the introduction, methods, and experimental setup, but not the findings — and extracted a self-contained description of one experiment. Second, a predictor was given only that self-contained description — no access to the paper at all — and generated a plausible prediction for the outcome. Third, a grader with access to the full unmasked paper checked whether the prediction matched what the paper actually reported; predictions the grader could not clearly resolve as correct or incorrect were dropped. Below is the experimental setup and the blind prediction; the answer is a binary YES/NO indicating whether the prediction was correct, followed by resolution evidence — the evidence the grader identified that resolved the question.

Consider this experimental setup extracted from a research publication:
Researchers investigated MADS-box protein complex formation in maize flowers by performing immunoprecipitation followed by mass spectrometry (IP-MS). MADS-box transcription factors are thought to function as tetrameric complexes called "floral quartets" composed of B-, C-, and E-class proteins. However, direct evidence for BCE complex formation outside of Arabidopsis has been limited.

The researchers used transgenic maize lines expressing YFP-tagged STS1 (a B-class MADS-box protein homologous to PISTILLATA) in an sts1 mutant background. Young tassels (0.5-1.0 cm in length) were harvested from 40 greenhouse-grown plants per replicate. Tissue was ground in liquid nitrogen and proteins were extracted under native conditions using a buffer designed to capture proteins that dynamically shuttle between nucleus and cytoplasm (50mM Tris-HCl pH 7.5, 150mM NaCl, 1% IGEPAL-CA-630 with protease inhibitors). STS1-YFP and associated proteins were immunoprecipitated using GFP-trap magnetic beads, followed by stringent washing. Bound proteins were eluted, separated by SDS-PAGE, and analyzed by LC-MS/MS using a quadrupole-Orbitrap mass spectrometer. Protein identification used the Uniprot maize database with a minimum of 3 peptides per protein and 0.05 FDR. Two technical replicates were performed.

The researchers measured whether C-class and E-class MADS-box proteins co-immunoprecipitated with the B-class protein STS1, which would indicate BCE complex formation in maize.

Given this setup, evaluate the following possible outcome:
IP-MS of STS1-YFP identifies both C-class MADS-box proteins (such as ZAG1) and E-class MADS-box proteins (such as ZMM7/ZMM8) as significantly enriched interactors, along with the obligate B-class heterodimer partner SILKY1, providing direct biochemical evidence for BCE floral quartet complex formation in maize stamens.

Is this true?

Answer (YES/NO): YES